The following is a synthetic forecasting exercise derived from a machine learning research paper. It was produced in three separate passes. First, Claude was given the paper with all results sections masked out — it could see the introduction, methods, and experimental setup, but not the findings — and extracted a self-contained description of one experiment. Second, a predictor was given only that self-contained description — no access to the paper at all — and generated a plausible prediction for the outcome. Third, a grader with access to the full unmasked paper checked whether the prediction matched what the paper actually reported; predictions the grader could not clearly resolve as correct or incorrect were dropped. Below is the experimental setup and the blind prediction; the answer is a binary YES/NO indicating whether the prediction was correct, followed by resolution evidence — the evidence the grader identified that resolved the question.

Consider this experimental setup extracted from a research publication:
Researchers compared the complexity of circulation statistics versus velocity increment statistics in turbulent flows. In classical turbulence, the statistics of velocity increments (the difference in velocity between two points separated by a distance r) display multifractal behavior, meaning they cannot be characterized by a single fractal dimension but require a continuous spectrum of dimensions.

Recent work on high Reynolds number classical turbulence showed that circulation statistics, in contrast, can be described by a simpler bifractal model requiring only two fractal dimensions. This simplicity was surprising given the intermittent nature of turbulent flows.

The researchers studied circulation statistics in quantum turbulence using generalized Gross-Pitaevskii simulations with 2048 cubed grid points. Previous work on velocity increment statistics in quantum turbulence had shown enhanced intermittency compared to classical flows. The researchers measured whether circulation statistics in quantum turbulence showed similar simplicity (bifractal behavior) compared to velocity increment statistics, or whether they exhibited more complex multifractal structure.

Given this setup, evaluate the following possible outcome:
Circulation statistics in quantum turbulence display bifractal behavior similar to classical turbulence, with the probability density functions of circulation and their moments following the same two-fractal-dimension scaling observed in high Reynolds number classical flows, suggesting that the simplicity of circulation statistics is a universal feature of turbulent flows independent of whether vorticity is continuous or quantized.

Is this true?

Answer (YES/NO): YES